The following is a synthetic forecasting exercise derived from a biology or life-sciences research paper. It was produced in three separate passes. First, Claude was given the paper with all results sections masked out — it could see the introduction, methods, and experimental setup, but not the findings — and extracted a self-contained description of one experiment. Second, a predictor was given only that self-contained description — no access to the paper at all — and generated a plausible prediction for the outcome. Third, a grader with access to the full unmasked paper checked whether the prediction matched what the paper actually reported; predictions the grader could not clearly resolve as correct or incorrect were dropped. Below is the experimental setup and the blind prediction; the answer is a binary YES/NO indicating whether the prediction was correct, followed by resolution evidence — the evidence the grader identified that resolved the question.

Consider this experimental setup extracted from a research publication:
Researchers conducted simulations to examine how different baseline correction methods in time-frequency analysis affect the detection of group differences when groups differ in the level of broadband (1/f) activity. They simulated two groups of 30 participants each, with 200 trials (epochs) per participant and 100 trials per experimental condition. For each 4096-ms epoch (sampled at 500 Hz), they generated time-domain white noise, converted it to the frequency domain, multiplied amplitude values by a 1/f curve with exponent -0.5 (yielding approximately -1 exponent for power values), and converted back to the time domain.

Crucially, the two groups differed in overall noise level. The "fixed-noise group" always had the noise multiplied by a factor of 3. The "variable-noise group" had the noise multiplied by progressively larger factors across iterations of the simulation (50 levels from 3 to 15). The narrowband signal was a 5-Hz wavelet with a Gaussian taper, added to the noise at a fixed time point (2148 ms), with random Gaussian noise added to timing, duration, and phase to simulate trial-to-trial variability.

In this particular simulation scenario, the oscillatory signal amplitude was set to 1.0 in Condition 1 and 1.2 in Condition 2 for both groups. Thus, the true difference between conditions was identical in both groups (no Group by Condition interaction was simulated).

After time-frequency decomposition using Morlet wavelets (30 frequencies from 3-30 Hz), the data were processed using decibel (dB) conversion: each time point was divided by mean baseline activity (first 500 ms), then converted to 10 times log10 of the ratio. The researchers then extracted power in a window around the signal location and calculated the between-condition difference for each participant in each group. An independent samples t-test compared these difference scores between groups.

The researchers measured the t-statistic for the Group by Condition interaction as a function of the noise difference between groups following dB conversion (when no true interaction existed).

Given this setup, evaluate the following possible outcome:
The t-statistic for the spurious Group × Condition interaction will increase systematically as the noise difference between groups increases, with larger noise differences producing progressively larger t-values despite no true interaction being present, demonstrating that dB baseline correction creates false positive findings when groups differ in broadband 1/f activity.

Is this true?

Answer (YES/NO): YES